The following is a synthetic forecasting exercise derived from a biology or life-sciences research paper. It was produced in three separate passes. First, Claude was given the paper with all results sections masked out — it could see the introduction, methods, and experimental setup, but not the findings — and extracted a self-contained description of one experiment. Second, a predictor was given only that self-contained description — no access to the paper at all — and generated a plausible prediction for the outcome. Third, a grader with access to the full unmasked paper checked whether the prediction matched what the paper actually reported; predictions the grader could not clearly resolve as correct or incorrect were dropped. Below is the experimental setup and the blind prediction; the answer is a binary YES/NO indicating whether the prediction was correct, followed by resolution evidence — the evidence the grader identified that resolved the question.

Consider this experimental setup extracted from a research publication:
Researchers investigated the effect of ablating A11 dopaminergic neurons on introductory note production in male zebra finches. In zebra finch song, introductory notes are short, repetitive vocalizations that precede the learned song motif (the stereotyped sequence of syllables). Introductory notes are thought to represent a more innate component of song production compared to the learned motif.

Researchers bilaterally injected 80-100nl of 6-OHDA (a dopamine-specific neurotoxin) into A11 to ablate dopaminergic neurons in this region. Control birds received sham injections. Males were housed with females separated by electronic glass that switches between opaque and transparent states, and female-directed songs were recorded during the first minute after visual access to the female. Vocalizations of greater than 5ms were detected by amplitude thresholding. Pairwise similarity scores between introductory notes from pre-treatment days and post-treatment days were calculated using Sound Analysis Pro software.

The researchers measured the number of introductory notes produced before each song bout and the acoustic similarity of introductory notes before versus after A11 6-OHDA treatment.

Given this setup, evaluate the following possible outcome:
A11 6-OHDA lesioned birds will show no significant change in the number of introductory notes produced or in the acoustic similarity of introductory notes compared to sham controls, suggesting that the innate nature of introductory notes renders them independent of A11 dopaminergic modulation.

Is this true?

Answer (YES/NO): NO